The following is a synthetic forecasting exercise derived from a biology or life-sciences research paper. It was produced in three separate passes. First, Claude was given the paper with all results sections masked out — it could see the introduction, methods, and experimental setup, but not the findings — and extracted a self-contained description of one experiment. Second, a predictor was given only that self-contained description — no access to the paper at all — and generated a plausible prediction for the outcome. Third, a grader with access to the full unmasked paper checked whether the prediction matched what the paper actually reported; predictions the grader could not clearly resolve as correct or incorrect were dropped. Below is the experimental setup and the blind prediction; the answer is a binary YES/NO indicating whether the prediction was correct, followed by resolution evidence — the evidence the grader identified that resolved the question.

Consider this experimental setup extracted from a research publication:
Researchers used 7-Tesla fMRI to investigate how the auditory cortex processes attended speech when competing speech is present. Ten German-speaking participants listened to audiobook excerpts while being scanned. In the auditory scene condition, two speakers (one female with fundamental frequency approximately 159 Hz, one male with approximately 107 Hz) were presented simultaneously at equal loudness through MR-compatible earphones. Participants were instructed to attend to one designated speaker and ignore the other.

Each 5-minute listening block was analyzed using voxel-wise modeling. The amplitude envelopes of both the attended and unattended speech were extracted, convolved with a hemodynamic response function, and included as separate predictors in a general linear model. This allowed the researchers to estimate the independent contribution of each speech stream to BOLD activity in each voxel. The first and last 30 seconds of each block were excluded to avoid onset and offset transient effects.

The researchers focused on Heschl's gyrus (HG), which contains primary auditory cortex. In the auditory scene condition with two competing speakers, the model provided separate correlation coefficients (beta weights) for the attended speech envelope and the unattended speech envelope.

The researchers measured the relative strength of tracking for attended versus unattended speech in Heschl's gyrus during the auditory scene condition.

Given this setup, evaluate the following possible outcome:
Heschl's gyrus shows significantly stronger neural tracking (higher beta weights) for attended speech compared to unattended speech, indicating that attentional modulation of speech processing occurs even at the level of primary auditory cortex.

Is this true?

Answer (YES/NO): NO